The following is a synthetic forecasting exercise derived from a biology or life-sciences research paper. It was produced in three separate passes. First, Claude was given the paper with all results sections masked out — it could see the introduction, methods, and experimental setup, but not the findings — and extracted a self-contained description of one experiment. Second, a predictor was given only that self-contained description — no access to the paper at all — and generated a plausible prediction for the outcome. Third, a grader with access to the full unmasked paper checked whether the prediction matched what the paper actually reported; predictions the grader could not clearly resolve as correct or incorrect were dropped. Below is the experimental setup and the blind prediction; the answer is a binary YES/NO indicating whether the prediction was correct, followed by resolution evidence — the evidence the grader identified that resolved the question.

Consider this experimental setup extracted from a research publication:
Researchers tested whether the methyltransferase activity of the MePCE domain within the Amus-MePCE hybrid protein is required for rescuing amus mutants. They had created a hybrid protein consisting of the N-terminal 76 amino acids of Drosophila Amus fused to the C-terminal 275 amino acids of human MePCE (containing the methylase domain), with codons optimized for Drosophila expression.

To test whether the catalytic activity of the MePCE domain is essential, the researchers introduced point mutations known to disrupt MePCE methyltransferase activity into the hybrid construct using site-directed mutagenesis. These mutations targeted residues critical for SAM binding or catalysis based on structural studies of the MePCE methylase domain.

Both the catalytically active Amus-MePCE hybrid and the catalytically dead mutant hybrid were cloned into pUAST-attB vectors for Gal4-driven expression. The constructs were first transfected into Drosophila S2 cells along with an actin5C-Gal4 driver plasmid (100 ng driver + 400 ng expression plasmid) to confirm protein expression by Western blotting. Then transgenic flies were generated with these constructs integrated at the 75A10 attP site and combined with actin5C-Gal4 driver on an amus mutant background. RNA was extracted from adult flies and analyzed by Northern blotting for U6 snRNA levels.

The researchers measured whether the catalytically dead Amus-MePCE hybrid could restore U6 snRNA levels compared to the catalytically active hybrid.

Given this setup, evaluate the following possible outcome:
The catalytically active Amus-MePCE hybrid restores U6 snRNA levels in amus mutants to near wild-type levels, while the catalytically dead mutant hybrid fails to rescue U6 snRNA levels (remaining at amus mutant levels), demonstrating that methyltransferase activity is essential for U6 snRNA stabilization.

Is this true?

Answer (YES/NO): YES